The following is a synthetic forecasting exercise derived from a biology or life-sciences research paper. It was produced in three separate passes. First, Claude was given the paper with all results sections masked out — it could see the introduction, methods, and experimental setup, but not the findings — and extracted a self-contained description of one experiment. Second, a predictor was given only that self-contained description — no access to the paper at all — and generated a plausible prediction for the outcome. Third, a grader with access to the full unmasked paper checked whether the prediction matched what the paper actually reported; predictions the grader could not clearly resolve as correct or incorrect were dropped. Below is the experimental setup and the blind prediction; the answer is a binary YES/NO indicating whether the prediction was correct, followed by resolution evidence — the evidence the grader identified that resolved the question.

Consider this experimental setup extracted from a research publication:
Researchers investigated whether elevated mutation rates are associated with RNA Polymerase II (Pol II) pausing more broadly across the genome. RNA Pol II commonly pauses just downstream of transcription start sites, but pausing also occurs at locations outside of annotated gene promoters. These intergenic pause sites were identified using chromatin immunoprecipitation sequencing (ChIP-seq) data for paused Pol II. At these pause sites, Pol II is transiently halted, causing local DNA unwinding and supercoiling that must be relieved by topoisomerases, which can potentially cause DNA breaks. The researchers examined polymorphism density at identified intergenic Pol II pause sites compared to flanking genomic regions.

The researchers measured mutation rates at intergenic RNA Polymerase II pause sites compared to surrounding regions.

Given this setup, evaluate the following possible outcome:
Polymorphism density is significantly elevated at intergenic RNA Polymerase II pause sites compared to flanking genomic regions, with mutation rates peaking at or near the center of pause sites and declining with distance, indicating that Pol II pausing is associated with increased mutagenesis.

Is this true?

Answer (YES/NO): YES